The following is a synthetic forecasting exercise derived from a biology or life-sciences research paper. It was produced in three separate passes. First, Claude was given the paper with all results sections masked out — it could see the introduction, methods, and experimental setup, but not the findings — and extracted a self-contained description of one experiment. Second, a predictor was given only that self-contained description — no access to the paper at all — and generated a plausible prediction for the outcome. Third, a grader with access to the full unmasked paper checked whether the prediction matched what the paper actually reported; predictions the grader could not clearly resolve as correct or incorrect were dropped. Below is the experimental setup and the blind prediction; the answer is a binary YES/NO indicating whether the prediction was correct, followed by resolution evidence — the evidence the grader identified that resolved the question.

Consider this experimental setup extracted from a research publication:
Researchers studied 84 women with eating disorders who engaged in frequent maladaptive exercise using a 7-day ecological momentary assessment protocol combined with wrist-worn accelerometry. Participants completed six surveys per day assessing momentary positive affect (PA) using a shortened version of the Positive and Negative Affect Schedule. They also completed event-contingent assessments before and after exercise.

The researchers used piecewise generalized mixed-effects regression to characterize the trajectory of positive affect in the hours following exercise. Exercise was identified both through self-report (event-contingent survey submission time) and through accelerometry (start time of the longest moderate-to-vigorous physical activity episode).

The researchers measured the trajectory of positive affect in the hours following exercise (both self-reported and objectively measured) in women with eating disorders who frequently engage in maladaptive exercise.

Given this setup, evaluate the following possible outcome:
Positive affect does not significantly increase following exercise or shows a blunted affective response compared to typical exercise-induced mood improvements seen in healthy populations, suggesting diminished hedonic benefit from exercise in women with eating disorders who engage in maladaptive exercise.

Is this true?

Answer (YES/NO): YES